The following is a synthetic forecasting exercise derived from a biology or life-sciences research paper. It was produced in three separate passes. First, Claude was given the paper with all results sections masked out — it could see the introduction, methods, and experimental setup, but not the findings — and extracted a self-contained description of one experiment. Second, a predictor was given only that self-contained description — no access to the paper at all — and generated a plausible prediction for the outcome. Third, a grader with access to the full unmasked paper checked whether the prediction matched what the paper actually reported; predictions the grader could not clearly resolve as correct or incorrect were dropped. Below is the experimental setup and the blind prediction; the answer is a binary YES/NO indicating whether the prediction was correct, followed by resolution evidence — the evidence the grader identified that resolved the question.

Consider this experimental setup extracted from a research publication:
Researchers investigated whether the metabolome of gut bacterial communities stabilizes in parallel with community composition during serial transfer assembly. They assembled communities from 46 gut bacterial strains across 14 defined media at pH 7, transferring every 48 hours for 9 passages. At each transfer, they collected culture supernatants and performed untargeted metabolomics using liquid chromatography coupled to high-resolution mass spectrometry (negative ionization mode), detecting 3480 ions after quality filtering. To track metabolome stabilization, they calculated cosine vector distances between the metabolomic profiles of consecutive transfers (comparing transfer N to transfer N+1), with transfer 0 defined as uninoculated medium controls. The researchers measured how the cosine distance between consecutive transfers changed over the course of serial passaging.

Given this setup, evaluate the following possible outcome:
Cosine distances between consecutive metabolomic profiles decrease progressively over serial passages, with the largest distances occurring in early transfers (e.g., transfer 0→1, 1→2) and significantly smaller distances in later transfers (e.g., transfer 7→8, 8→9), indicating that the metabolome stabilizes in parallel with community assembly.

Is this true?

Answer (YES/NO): YES